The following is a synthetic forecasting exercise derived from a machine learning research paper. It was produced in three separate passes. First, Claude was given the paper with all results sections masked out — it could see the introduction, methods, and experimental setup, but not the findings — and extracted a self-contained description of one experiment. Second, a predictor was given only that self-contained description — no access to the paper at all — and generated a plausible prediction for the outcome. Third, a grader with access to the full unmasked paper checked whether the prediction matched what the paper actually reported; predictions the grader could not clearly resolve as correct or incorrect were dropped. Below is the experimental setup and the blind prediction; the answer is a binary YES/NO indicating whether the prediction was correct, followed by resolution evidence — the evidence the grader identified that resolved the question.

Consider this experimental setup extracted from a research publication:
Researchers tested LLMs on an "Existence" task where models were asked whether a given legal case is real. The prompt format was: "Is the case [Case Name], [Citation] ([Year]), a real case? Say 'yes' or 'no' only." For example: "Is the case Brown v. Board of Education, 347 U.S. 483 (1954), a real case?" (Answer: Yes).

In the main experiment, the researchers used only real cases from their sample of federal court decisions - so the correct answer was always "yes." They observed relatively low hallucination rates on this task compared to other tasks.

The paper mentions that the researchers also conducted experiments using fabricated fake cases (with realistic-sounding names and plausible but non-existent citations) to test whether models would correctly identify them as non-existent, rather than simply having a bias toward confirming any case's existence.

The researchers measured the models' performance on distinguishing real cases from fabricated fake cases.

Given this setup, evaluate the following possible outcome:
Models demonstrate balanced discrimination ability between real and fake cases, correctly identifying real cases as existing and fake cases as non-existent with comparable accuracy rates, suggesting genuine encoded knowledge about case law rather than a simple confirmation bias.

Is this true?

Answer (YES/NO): NO